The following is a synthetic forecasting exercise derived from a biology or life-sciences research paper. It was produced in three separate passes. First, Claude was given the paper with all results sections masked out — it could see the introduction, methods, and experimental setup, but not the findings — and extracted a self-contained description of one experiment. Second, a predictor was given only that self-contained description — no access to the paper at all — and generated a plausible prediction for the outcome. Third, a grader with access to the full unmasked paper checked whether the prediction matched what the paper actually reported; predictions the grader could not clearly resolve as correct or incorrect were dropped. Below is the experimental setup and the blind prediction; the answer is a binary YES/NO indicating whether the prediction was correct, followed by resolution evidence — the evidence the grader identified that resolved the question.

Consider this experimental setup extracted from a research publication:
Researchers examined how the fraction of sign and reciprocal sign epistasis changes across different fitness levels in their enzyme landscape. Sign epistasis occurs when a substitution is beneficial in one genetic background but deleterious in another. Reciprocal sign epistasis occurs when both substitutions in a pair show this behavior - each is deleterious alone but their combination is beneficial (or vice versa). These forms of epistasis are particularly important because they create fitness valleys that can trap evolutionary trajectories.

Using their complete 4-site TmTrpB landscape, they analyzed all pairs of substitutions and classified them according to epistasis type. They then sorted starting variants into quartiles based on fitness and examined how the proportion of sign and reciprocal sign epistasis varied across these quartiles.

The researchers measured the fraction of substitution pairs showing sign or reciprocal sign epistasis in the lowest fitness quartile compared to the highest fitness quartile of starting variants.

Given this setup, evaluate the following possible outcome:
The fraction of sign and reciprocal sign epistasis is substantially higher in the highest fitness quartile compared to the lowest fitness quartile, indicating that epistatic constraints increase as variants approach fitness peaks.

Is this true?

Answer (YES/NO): NO